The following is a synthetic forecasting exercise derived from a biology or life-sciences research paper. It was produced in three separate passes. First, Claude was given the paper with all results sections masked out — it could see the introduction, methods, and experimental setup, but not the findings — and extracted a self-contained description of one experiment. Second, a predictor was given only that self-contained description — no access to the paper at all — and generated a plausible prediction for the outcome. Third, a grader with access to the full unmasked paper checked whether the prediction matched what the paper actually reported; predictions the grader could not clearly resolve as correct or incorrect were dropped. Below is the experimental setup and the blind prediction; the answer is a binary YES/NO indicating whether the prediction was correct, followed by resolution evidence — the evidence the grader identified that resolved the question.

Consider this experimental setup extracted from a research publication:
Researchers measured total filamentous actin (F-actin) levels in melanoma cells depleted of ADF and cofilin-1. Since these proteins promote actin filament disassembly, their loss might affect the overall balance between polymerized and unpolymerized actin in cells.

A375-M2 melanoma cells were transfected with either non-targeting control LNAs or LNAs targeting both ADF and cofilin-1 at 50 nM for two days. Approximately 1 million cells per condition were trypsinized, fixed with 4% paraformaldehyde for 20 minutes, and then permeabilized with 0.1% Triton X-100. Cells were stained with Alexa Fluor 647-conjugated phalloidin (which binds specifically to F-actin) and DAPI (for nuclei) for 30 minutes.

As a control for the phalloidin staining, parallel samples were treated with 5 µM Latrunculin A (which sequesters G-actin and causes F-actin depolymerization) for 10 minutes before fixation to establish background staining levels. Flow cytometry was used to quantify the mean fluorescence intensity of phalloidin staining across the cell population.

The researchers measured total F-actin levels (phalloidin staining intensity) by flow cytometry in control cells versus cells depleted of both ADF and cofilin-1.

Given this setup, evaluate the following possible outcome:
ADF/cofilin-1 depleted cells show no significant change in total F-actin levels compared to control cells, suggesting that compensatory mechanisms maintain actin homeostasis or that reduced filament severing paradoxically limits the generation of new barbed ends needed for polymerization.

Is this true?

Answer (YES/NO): NO